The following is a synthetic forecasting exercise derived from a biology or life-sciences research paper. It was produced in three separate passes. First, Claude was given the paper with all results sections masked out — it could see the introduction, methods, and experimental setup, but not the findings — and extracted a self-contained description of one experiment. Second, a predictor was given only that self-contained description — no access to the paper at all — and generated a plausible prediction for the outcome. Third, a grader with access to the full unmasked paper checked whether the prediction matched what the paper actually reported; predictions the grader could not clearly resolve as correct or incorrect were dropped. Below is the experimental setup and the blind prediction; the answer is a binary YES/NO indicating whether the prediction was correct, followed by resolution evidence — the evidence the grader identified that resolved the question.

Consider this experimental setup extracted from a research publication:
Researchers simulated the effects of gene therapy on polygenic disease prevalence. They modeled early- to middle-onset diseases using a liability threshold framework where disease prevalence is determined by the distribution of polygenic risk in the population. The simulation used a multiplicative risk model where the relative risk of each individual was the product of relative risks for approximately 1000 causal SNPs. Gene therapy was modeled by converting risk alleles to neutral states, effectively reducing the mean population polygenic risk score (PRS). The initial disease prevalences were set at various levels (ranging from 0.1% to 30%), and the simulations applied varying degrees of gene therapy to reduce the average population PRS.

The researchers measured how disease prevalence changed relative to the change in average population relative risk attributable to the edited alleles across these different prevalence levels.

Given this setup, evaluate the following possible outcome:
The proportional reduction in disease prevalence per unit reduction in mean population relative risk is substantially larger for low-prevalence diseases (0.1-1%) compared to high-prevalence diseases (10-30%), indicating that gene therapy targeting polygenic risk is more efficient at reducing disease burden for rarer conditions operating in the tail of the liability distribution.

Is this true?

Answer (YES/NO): NO